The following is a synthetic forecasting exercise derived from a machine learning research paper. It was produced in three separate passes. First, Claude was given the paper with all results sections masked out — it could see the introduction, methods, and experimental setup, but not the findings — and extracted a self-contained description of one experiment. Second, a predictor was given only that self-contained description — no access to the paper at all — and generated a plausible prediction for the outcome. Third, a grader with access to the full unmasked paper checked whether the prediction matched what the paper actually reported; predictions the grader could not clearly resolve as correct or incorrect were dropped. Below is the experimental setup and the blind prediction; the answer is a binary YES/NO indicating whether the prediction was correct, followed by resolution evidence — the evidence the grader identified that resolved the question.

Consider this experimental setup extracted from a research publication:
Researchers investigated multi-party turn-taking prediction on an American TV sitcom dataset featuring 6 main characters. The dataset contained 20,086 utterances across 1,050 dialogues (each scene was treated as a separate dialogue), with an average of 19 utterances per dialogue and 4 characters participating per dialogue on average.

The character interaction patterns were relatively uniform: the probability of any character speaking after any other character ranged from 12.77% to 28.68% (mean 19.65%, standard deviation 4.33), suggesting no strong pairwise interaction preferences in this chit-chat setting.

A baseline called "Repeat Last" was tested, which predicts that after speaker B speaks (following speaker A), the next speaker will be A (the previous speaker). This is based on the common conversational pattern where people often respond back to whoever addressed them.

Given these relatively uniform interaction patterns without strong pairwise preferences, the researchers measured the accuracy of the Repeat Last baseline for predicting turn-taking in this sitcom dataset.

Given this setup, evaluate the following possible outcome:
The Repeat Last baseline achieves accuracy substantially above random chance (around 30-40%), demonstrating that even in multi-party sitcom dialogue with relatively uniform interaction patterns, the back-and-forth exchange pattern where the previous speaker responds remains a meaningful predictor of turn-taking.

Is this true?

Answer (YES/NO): NO